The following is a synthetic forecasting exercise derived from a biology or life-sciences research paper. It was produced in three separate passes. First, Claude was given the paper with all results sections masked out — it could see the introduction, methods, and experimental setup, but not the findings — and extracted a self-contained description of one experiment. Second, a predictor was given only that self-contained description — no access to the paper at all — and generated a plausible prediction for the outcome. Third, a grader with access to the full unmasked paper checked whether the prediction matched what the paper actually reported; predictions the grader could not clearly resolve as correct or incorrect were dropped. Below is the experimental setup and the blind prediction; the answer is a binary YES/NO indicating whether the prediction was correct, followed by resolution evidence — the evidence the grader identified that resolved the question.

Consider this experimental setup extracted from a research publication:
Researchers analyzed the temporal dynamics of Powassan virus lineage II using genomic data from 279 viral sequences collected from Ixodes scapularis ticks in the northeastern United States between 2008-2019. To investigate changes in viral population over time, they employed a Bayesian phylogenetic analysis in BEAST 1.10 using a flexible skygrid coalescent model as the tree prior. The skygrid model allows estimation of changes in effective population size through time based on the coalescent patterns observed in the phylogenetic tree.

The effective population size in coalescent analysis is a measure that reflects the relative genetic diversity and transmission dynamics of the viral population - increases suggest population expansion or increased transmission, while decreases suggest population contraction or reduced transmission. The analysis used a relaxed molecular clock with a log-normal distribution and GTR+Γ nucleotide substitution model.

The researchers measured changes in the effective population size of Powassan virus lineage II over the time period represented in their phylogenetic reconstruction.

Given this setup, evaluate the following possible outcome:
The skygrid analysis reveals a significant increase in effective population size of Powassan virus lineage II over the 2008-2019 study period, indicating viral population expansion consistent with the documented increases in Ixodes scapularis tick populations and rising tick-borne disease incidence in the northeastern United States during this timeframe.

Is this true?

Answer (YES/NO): NO